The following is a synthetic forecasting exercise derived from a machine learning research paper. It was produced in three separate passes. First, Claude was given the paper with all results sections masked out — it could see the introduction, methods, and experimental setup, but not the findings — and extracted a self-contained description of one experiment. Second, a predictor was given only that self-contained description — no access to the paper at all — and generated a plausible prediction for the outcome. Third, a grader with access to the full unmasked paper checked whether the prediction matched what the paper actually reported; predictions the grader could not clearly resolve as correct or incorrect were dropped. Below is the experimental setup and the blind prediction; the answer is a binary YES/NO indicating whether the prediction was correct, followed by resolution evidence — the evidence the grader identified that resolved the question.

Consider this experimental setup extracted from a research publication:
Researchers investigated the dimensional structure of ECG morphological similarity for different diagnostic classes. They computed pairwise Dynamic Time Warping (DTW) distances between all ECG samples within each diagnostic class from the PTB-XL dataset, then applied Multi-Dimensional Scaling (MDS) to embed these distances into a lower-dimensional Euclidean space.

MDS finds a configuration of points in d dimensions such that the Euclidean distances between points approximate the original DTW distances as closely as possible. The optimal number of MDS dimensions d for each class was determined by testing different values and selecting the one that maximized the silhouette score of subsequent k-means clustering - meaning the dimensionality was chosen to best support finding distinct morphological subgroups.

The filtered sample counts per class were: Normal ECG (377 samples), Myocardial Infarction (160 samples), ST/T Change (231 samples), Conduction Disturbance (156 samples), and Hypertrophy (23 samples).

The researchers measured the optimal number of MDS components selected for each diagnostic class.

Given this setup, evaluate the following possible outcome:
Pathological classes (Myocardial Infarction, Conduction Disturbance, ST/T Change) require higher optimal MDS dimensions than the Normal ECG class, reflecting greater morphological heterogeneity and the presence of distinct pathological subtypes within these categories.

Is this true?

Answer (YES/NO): NO